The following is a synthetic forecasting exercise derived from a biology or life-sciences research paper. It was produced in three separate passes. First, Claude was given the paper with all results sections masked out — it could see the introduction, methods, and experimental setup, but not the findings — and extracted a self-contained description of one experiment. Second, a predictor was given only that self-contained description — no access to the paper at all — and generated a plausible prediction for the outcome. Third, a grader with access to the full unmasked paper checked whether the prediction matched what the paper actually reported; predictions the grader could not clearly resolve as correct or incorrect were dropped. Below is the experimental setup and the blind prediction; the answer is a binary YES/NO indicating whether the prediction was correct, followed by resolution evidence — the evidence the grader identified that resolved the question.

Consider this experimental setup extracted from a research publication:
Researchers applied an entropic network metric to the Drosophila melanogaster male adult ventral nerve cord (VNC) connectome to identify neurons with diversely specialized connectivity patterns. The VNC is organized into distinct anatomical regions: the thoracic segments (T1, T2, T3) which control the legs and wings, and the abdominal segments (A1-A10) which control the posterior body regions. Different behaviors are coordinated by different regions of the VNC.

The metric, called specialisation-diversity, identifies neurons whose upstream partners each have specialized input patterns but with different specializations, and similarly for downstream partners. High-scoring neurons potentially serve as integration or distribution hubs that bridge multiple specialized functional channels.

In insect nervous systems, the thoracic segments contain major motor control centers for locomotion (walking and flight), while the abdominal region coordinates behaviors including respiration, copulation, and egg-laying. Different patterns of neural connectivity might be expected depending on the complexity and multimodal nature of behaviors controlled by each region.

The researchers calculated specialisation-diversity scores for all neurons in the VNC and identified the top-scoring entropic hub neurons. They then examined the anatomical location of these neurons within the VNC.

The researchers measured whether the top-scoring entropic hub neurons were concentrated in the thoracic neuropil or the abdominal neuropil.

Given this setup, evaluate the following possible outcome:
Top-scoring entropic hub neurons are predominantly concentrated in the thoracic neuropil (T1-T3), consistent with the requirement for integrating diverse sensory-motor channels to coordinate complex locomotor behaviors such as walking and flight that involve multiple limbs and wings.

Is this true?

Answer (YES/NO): NO